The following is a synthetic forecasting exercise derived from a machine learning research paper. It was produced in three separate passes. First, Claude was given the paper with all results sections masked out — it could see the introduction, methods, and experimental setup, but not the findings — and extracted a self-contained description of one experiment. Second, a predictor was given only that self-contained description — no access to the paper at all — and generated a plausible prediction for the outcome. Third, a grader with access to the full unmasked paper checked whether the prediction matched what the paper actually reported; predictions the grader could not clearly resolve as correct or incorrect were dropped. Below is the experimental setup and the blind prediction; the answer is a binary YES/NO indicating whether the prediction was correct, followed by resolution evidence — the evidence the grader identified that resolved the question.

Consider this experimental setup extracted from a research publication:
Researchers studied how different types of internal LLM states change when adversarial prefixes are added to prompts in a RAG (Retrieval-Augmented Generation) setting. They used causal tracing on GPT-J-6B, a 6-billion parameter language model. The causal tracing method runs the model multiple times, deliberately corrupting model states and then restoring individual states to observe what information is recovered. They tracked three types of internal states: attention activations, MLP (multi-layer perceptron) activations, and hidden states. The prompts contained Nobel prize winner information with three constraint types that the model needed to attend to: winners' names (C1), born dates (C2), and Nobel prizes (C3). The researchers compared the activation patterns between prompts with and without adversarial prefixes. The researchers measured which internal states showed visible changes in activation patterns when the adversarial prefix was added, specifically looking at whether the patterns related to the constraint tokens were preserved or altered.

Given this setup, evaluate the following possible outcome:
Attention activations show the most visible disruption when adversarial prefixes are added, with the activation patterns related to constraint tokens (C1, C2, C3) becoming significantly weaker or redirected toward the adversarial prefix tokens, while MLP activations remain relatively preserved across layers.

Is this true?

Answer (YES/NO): NO